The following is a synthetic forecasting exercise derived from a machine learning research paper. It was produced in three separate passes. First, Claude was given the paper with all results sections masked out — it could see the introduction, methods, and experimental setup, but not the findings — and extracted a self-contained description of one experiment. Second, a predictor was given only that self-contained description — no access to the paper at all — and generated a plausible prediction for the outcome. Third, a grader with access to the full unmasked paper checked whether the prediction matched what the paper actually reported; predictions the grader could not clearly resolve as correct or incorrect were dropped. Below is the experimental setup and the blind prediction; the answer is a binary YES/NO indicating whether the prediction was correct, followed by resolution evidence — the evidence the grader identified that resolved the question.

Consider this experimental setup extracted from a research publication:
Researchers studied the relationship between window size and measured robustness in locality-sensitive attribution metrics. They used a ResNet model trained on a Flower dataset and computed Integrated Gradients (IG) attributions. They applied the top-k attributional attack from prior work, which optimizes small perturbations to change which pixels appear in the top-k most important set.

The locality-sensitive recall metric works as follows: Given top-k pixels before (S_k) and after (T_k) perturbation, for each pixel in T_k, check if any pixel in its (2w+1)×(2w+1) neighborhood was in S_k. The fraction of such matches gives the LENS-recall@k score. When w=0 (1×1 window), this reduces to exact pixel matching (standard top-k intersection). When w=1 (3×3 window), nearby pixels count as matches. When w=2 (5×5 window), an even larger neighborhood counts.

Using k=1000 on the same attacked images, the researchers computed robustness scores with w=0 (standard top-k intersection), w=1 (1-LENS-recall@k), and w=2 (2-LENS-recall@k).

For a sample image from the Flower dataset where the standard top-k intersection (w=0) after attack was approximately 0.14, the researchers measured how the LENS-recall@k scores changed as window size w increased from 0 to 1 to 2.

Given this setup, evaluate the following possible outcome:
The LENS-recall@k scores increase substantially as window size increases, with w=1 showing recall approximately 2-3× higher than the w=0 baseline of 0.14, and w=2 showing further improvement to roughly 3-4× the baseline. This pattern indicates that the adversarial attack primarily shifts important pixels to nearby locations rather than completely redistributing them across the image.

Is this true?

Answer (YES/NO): NO